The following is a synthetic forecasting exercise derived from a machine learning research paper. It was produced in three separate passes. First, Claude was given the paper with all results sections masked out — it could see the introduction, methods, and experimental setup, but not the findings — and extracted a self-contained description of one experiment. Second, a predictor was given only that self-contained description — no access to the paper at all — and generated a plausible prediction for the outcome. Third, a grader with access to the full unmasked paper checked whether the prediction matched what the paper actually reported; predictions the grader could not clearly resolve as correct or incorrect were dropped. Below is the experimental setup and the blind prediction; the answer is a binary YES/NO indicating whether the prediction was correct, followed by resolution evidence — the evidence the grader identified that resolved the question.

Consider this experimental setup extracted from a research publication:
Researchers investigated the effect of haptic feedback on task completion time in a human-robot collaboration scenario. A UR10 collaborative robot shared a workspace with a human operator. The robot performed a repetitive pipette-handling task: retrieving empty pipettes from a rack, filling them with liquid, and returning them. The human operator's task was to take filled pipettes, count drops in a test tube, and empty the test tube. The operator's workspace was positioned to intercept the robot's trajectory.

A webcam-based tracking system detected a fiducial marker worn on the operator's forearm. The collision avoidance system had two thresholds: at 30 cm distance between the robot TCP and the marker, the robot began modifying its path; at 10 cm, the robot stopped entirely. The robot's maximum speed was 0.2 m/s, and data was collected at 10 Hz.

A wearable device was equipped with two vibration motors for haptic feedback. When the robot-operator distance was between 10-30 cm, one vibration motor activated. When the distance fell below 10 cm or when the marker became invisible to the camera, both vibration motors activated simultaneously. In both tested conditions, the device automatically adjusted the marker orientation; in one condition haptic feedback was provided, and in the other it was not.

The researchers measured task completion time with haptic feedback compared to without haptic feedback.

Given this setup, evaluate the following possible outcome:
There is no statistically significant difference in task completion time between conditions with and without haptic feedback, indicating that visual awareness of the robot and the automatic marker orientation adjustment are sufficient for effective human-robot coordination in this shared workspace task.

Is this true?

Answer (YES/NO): NO